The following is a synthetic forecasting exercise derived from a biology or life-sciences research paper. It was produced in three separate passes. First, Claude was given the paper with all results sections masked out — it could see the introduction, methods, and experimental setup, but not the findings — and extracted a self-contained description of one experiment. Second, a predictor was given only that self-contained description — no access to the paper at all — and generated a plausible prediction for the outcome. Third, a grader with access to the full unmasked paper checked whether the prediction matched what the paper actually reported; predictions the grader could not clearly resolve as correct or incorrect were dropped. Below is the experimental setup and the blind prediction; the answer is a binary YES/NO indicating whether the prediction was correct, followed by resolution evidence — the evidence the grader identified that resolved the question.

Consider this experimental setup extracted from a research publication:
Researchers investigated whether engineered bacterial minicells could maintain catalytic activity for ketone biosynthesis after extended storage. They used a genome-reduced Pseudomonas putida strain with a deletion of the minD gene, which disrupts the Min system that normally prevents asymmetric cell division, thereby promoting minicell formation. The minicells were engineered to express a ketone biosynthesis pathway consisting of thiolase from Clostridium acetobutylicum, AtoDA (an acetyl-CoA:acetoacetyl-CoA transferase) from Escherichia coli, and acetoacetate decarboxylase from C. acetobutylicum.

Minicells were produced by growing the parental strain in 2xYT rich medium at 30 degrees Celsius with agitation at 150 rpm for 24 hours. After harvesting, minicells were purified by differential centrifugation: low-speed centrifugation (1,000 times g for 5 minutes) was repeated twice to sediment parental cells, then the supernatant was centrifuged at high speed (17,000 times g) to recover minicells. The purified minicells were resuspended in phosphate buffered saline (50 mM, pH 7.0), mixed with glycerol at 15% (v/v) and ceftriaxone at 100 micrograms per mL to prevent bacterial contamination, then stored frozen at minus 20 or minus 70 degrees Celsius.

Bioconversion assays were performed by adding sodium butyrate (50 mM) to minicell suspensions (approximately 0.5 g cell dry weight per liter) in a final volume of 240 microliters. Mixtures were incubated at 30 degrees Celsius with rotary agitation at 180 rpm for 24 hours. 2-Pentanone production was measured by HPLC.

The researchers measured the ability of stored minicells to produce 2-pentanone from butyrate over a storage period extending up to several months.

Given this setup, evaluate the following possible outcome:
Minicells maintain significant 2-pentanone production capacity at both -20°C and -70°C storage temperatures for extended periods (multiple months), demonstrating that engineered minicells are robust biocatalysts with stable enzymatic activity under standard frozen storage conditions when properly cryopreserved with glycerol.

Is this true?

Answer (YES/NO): NO